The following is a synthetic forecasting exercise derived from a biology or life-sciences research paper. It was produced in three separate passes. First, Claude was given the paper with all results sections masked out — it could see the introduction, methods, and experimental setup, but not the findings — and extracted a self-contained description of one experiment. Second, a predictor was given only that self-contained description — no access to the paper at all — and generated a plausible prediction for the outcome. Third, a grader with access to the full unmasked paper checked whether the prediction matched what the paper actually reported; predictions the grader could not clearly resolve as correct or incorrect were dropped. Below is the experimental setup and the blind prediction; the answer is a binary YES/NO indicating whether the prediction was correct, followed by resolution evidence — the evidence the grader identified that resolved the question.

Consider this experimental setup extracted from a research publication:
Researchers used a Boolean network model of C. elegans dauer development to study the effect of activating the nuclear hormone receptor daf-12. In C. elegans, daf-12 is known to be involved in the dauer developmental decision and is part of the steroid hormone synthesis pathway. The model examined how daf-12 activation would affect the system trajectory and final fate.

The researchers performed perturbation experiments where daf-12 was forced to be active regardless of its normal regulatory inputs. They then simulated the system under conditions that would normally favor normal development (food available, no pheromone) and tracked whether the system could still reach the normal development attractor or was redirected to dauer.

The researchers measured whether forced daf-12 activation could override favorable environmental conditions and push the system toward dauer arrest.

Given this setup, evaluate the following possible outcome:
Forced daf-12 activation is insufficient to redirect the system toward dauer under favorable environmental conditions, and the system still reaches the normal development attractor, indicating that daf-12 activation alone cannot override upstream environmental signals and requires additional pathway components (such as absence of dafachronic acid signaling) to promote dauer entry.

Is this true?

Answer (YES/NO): NO